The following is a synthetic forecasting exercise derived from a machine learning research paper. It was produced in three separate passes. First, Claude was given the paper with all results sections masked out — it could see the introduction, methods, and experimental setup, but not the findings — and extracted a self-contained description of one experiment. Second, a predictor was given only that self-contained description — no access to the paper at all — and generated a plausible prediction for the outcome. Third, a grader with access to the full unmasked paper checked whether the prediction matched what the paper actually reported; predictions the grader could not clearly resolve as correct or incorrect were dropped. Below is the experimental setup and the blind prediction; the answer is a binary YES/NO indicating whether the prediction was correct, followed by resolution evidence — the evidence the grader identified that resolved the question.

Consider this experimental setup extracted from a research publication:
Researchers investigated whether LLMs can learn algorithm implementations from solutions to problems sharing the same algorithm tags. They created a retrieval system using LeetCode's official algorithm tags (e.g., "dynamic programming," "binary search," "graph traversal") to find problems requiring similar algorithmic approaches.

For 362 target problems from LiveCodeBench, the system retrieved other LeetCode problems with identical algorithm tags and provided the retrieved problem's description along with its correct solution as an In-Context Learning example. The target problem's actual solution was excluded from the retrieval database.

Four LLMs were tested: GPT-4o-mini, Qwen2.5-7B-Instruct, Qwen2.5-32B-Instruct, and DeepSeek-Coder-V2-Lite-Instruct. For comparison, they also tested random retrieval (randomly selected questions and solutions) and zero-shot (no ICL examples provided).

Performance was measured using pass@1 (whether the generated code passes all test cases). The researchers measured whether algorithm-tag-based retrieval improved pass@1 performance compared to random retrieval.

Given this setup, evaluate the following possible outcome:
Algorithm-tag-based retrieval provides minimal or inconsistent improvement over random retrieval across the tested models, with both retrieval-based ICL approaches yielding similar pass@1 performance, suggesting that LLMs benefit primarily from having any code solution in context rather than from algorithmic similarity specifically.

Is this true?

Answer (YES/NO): YES